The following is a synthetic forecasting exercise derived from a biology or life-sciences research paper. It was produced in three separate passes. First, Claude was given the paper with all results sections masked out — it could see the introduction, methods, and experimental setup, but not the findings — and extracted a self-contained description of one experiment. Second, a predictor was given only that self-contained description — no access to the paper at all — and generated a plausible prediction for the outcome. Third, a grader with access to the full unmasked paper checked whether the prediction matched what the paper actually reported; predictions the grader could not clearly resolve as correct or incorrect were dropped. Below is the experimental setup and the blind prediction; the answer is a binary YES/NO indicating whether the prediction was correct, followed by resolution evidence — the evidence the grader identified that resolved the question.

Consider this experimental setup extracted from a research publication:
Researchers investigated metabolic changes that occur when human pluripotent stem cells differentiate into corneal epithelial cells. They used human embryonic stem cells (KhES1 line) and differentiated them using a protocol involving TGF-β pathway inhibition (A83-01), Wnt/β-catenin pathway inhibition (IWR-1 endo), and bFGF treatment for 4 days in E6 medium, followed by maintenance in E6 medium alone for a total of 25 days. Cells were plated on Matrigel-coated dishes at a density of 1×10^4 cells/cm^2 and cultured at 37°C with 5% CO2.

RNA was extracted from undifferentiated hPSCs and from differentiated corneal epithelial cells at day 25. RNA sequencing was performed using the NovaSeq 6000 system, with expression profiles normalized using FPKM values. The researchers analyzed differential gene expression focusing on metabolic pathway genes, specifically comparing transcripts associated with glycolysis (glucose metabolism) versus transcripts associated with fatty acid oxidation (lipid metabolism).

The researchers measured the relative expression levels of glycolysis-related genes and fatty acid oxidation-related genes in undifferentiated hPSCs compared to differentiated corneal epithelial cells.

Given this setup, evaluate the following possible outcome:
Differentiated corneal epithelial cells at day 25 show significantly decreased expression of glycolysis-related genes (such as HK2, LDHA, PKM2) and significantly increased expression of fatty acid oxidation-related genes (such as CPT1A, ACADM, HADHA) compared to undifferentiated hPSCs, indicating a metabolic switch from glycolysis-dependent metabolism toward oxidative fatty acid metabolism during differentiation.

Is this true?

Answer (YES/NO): YES